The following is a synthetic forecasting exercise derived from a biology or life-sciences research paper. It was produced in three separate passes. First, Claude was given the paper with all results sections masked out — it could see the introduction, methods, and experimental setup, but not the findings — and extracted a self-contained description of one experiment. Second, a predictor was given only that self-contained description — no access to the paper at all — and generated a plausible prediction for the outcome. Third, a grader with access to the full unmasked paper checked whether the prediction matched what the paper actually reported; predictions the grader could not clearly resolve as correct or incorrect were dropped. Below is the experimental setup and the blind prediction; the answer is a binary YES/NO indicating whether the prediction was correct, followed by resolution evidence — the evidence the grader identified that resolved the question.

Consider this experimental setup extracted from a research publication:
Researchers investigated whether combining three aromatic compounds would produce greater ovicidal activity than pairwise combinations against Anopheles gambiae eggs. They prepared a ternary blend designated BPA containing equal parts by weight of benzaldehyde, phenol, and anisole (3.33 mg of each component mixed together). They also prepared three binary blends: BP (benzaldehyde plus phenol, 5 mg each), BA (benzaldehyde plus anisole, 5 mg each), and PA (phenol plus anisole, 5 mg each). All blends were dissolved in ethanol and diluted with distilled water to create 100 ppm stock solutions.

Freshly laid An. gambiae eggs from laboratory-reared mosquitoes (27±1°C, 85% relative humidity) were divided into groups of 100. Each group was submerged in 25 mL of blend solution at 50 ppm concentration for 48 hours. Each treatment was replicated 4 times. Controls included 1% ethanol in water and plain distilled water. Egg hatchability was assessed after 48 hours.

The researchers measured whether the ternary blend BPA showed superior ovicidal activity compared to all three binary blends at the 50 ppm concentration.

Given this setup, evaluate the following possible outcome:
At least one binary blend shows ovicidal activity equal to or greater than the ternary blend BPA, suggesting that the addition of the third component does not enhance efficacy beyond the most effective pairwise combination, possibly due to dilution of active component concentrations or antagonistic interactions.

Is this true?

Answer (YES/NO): YES